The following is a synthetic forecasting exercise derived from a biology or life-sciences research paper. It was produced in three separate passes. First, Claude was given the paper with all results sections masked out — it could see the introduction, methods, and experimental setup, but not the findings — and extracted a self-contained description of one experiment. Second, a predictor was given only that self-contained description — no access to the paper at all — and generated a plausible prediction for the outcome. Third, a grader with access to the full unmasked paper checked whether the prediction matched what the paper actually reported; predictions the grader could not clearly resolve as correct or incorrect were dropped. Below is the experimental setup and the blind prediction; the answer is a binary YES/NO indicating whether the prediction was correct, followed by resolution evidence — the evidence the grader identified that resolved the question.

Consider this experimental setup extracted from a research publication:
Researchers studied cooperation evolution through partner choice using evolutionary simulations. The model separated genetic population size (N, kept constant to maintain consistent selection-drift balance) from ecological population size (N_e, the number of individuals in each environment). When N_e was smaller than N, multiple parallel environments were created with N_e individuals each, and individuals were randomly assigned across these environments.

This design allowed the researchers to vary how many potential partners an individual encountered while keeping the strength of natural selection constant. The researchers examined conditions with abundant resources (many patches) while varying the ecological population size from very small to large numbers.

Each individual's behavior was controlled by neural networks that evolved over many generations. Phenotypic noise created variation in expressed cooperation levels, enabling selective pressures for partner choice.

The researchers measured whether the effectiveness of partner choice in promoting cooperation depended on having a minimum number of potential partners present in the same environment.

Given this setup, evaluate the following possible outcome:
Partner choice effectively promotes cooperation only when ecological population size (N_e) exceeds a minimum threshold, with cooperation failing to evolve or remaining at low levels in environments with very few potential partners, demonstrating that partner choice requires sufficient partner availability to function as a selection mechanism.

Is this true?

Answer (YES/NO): YES